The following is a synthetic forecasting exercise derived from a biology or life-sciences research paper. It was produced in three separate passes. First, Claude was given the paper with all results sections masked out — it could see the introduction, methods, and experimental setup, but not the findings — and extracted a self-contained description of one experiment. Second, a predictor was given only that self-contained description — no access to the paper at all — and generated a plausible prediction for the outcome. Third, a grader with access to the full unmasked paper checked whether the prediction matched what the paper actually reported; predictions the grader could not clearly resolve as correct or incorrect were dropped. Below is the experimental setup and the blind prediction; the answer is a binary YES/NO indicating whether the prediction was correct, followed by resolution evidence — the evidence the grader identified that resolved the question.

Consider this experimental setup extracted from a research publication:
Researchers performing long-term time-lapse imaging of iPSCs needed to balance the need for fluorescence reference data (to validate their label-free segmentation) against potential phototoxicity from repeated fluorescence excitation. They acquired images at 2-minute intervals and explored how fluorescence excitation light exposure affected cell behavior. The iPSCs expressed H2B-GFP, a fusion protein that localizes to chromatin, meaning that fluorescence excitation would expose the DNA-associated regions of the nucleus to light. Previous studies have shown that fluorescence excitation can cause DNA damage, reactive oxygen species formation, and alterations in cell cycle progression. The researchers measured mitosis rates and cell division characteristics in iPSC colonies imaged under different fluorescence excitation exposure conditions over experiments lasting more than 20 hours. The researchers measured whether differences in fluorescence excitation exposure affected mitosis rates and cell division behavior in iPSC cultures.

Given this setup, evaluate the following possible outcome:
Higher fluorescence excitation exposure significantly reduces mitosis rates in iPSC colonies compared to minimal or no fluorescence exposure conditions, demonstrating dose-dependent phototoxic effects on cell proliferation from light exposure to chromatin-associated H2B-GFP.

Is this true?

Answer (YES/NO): NO